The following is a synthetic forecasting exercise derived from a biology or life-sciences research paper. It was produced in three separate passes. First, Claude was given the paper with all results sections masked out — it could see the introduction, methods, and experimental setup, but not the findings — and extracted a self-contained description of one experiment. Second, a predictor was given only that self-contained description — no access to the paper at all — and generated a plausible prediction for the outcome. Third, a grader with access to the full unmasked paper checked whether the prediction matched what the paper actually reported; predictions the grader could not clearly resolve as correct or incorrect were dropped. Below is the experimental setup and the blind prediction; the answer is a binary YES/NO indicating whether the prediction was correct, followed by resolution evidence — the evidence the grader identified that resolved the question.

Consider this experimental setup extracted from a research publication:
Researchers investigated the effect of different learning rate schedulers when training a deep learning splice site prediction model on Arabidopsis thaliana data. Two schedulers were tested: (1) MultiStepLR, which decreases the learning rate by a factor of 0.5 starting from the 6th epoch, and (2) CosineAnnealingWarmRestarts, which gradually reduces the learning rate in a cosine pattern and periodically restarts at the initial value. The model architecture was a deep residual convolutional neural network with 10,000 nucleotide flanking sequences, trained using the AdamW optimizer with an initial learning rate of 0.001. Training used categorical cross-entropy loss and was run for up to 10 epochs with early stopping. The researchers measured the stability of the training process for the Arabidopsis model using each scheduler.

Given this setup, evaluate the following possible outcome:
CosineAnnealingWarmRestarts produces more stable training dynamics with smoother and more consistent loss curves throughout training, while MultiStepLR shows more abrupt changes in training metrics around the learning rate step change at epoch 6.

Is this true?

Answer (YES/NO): NO